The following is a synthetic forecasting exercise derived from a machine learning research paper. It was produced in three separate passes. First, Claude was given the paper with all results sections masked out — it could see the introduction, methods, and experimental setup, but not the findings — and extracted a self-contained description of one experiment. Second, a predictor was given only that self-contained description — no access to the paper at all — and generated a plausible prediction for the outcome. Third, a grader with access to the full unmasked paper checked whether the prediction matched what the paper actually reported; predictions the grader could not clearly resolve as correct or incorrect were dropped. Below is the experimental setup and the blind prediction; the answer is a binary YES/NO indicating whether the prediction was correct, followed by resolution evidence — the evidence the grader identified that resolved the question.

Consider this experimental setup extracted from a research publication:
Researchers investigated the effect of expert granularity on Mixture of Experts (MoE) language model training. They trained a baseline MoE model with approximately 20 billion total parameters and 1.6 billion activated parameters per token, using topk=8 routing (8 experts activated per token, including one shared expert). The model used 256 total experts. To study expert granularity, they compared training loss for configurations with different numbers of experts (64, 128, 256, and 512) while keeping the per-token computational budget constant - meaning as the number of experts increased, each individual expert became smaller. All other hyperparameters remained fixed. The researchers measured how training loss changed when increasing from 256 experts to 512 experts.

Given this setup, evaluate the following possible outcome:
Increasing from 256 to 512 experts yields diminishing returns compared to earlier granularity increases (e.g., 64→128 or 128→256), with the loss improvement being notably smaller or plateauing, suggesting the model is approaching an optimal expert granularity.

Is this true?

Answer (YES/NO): YES